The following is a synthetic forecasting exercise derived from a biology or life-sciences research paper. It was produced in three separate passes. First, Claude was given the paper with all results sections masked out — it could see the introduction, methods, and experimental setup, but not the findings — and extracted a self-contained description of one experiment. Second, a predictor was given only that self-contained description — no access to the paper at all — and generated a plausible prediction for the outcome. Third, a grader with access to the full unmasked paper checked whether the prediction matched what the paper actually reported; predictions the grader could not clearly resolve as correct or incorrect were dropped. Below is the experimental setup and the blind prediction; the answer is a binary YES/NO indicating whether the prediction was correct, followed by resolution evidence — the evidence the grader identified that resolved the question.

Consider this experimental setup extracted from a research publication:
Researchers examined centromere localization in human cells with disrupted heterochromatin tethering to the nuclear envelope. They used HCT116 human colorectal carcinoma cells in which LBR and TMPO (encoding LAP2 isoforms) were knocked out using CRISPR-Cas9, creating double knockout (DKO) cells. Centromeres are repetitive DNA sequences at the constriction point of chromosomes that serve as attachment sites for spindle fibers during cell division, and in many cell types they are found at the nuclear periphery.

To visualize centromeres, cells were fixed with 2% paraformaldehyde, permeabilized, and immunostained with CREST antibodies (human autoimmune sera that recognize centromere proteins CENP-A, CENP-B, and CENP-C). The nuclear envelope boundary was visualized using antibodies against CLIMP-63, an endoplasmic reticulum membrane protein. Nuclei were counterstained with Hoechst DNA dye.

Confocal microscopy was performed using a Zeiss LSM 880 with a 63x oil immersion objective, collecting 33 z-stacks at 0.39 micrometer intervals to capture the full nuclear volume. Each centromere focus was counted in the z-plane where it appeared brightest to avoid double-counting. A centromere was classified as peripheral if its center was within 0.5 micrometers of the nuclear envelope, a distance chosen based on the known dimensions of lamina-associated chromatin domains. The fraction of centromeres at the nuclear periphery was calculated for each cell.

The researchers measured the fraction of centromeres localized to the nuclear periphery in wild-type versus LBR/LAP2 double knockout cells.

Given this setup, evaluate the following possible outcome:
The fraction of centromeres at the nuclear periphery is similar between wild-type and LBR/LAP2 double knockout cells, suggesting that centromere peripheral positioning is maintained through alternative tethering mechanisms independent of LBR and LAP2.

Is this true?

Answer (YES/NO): NO